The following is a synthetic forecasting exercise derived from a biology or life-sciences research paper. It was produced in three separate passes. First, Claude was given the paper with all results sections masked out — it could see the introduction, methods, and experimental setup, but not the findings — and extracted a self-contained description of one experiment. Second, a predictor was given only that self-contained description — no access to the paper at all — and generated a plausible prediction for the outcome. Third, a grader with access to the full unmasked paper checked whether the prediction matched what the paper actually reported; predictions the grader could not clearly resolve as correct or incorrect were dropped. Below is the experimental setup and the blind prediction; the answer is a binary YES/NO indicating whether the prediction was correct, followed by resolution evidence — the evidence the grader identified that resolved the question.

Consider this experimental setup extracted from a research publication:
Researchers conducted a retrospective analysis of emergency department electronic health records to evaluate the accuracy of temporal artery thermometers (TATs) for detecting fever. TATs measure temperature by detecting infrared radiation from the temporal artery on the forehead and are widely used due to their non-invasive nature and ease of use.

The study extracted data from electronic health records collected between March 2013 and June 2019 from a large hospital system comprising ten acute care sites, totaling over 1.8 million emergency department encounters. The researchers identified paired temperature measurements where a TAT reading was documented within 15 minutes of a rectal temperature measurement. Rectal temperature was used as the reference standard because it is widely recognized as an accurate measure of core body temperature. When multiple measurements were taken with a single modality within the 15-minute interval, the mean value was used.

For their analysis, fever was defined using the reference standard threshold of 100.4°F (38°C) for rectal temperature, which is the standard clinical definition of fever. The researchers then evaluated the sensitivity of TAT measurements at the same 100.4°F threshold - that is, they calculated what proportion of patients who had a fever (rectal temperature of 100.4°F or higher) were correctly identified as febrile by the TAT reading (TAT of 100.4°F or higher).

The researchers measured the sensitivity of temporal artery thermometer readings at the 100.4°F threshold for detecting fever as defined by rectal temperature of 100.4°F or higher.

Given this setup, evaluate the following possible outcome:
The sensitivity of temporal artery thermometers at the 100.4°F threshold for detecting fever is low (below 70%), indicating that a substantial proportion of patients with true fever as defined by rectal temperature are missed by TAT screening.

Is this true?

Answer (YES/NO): YES